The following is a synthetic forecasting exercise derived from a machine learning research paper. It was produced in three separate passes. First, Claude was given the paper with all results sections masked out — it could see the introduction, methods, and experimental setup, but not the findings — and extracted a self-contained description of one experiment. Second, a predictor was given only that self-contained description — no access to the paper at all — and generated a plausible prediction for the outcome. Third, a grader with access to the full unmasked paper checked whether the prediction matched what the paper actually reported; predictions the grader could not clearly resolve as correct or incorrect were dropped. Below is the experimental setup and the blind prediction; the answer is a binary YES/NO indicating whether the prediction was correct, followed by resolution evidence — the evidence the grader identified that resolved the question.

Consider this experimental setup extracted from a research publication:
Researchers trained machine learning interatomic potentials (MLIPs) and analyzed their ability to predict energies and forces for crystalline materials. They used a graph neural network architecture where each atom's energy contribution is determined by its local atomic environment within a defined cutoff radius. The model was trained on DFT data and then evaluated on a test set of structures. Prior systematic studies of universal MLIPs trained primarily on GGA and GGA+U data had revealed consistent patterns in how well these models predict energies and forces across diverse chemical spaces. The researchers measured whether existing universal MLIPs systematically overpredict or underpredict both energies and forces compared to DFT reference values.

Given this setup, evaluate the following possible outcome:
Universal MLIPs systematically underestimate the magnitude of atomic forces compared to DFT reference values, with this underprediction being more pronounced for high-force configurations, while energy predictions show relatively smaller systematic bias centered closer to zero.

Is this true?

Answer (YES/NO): NO